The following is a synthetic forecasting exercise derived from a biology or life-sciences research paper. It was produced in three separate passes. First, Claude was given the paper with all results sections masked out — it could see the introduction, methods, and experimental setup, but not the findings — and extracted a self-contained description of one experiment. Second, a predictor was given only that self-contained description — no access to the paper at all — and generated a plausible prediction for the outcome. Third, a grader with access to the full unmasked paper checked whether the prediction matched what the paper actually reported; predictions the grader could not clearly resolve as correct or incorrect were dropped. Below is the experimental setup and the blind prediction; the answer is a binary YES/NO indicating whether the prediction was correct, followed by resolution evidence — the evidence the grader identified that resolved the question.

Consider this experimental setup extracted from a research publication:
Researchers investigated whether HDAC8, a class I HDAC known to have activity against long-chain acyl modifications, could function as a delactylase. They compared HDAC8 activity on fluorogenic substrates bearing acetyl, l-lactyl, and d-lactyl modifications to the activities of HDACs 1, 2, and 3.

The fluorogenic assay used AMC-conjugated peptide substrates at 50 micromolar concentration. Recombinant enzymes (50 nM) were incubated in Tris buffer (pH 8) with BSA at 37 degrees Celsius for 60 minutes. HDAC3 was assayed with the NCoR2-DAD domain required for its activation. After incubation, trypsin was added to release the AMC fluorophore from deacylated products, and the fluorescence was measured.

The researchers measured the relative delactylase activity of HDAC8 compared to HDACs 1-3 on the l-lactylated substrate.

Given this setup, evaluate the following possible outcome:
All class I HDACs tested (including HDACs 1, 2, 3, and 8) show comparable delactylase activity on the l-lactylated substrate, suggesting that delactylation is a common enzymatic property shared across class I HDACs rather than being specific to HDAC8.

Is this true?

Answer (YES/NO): NO